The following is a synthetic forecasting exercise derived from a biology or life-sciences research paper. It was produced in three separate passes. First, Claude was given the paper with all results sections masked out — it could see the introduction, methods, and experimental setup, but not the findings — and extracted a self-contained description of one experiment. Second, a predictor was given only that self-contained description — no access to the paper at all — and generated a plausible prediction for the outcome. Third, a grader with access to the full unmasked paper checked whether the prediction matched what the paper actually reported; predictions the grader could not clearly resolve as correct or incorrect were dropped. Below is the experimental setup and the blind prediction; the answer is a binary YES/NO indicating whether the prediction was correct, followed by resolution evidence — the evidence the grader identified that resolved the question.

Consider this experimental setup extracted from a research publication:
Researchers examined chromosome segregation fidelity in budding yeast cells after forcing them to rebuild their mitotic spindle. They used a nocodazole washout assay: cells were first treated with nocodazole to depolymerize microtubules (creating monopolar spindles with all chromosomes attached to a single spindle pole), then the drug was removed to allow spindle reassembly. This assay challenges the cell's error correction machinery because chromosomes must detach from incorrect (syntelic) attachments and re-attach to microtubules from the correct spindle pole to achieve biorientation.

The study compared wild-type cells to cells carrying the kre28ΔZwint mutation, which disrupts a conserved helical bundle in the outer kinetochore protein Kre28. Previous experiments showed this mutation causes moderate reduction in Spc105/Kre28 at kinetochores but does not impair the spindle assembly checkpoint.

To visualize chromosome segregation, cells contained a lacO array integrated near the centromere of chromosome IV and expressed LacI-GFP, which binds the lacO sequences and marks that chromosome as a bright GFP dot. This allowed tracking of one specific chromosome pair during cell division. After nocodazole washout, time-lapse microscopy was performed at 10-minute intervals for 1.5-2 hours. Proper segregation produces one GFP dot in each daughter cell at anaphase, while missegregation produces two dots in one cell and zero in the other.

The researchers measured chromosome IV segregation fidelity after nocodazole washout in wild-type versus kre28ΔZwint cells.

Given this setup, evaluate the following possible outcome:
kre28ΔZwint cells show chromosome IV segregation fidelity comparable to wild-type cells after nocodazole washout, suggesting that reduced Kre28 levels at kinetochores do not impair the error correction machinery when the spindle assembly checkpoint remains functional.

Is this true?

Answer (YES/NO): NO